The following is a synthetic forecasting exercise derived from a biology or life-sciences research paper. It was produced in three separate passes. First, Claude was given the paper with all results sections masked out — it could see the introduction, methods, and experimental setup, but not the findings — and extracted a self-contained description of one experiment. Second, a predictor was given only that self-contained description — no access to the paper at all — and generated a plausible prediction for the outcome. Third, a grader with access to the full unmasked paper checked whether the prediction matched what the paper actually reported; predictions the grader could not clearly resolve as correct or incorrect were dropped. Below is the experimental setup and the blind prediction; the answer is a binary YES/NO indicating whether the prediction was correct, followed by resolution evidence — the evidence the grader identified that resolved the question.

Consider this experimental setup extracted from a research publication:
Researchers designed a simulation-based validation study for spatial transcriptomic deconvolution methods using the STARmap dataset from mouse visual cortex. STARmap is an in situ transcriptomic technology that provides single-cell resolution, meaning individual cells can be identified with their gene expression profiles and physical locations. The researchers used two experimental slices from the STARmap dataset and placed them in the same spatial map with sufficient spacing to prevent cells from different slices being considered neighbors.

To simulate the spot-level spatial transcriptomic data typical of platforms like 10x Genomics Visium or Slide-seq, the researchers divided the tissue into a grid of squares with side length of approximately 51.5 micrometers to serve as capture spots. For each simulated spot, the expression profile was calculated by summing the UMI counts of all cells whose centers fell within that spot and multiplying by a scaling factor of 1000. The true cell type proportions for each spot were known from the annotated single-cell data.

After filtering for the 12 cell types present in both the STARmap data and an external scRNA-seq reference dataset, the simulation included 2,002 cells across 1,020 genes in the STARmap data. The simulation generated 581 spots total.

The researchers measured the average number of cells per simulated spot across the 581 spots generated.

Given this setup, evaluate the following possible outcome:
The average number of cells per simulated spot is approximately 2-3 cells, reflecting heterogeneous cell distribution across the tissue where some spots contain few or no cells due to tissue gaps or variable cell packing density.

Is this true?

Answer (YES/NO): NO